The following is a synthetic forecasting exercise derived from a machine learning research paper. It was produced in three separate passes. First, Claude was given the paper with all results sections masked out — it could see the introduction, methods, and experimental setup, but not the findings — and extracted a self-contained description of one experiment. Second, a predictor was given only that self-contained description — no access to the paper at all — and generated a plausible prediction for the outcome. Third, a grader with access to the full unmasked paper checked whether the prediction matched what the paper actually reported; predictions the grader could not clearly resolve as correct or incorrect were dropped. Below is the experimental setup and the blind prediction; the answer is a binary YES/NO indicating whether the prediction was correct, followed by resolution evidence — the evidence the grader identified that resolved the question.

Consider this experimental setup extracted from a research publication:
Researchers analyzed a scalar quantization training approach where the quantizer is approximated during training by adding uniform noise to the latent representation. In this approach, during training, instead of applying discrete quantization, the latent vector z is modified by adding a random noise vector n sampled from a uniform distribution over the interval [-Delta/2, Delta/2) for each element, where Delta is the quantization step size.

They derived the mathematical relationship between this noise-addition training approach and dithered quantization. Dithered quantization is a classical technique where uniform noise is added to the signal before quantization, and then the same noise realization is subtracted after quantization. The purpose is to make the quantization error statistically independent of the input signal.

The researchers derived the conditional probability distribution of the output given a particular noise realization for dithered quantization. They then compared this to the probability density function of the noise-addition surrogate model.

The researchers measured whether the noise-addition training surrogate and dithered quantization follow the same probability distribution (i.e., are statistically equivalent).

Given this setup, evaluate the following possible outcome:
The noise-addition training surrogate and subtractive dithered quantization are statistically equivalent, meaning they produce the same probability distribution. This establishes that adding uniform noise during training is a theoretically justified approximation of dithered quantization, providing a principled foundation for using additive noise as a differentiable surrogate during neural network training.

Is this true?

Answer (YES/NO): YES